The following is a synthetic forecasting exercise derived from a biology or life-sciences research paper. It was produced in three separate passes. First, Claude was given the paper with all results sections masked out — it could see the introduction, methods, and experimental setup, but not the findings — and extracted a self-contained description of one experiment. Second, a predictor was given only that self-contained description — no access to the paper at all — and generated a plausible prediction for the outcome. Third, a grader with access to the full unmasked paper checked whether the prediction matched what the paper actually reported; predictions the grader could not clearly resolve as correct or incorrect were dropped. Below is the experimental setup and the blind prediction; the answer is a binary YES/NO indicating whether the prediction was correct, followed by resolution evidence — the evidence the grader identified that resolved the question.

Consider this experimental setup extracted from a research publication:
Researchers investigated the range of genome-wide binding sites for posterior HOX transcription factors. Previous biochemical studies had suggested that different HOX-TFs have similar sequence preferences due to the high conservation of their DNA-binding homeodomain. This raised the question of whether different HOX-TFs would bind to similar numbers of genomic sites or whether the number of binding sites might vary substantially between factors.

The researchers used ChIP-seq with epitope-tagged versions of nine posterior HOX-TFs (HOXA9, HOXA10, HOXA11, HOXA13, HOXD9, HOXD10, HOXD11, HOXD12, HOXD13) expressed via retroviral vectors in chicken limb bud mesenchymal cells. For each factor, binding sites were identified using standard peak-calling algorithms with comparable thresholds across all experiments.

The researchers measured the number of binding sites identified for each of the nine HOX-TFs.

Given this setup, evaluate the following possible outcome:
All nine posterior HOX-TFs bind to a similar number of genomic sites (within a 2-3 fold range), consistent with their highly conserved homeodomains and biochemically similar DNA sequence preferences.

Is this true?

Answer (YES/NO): YES